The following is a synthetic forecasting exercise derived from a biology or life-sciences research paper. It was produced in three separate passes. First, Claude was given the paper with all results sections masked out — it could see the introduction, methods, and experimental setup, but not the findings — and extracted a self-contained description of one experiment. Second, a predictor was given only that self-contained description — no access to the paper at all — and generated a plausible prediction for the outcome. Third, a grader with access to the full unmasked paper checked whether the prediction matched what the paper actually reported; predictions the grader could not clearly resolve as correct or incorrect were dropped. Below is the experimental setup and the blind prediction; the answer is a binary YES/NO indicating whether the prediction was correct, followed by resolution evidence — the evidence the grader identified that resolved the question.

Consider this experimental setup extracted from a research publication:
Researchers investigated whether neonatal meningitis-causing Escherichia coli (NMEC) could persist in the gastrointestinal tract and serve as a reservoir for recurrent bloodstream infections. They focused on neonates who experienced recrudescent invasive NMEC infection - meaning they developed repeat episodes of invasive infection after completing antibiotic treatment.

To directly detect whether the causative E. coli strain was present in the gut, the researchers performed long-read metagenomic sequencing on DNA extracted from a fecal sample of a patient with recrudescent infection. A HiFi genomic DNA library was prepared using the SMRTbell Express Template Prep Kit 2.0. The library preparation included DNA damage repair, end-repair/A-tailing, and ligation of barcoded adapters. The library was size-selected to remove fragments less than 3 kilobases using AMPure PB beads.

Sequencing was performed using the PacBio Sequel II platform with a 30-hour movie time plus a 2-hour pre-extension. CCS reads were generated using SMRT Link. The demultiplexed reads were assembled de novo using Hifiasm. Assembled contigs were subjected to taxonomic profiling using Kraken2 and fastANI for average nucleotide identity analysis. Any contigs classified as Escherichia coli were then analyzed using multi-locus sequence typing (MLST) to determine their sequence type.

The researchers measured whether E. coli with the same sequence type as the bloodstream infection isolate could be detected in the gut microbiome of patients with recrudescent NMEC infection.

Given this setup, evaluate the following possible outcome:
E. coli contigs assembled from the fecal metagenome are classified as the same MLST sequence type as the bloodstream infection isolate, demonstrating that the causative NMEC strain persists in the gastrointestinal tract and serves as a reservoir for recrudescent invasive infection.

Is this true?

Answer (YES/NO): YES